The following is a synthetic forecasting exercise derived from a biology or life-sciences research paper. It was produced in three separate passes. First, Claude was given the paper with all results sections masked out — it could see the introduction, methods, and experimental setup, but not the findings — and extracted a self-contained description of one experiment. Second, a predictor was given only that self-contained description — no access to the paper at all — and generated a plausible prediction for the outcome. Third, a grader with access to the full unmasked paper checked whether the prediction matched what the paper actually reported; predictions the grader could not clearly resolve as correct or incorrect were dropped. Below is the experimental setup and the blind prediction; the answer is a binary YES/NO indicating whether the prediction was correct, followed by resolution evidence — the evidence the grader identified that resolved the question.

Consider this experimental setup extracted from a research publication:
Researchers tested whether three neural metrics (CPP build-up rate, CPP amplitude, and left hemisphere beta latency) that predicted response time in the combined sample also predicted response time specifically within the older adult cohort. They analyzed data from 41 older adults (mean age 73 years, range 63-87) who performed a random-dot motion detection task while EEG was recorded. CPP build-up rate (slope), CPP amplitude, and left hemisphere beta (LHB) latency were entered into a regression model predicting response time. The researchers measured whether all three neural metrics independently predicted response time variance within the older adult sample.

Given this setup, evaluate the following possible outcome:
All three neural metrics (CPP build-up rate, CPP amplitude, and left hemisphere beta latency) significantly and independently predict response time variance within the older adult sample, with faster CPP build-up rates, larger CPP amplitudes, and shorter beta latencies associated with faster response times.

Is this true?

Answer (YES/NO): NO